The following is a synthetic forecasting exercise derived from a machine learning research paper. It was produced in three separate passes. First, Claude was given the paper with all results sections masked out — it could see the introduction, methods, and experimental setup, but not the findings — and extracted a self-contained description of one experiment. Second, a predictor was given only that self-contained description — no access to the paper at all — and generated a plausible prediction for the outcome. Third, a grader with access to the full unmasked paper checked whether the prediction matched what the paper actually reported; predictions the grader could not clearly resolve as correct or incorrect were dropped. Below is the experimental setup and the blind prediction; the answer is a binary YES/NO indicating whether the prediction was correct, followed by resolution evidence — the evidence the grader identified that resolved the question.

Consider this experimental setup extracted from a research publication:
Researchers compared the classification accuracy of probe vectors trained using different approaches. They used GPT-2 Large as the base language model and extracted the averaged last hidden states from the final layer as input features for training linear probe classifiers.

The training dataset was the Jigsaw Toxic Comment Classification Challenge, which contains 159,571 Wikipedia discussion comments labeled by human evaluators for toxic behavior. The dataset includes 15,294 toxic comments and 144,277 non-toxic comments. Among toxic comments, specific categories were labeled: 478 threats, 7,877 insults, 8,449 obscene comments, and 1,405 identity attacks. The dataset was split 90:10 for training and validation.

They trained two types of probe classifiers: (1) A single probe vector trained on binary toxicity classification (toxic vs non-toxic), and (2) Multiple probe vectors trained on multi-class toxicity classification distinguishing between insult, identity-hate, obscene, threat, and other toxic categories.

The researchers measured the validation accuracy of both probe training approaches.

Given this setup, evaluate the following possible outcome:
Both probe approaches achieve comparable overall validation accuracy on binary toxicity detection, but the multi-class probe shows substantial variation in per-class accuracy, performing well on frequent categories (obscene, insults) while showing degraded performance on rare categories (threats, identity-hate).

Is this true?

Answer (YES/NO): NO